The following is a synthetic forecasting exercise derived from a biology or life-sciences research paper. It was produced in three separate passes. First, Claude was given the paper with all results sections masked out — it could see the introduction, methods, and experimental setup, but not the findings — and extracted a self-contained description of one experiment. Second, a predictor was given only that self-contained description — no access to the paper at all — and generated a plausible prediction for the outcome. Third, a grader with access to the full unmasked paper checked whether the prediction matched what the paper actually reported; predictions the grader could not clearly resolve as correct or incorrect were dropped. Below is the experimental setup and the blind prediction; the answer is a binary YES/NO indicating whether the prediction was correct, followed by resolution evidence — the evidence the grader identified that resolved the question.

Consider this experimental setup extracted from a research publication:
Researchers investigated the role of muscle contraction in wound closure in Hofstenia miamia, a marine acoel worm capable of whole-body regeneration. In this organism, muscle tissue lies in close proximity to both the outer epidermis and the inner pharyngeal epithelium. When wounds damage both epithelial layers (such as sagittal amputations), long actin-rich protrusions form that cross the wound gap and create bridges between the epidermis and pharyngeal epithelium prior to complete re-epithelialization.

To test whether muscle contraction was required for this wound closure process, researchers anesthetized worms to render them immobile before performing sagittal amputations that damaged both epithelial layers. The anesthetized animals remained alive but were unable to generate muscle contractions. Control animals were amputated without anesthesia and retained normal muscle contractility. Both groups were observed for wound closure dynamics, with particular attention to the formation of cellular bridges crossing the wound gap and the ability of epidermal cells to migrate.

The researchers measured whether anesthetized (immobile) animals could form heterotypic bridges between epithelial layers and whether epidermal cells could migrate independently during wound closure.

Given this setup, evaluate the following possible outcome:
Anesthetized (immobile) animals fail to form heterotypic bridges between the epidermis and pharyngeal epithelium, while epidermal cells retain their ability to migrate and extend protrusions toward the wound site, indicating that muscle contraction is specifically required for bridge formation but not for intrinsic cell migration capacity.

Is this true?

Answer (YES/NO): NO